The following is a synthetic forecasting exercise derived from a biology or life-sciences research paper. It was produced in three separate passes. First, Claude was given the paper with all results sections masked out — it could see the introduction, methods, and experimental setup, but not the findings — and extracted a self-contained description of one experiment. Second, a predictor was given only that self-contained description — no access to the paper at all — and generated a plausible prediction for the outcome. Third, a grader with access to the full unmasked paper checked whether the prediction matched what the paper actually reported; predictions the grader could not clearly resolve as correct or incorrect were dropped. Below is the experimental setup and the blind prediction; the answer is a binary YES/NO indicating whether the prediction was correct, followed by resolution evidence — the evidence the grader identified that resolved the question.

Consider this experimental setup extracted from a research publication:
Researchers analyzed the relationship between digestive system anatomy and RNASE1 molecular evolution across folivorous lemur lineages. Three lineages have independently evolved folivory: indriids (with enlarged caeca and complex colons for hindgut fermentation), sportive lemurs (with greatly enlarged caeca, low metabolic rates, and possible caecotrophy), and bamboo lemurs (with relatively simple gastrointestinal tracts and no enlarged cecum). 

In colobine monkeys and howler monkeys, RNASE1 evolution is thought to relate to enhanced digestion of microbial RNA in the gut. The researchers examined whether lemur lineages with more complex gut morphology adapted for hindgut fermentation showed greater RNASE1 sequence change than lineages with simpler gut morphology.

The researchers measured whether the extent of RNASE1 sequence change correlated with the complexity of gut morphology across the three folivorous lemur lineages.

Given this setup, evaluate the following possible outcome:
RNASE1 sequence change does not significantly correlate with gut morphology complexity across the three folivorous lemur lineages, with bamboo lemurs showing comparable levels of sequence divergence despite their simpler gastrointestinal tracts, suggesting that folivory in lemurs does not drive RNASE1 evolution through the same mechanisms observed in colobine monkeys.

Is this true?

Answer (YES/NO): NO